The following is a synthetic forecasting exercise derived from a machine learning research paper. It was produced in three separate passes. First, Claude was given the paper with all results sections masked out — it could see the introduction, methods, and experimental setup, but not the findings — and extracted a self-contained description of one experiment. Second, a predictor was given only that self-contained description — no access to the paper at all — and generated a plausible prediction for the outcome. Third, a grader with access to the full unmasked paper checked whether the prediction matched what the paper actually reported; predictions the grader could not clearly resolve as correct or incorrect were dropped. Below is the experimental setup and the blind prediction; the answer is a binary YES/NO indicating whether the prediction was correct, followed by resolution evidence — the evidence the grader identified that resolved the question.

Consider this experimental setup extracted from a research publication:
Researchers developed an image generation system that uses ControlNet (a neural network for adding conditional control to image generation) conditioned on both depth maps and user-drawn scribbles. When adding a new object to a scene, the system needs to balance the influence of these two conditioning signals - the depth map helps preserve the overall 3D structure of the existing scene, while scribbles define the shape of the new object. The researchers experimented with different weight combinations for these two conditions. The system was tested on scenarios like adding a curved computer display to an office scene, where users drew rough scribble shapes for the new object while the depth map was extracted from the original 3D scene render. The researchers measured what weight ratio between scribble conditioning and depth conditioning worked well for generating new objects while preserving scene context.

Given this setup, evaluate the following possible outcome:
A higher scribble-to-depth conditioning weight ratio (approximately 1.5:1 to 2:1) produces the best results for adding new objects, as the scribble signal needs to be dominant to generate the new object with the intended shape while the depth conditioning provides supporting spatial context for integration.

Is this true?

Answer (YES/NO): NO